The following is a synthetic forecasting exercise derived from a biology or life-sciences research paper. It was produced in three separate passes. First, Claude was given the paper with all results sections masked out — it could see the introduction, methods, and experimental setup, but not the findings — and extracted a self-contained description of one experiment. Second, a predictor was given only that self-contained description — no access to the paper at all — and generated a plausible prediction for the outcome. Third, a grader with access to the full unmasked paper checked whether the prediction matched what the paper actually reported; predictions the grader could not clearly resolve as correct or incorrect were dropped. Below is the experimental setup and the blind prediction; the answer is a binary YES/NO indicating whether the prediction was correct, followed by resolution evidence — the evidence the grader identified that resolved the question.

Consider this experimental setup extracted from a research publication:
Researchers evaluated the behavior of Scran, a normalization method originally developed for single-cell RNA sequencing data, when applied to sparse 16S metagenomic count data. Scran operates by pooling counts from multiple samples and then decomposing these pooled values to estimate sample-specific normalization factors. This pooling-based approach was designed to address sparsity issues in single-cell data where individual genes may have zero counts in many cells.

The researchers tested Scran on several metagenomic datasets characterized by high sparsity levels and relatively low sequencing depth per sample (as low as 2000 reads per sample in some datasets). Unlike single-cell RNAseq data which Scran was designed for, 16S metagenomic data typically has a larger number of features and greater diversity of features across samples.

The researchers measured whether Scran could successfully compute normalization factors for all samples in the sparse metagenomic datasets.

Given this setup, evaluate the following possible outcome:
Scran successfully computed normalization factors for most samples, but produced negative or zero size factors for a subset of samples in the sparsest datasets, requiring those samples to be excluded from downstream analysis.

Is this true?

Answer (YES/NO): NO